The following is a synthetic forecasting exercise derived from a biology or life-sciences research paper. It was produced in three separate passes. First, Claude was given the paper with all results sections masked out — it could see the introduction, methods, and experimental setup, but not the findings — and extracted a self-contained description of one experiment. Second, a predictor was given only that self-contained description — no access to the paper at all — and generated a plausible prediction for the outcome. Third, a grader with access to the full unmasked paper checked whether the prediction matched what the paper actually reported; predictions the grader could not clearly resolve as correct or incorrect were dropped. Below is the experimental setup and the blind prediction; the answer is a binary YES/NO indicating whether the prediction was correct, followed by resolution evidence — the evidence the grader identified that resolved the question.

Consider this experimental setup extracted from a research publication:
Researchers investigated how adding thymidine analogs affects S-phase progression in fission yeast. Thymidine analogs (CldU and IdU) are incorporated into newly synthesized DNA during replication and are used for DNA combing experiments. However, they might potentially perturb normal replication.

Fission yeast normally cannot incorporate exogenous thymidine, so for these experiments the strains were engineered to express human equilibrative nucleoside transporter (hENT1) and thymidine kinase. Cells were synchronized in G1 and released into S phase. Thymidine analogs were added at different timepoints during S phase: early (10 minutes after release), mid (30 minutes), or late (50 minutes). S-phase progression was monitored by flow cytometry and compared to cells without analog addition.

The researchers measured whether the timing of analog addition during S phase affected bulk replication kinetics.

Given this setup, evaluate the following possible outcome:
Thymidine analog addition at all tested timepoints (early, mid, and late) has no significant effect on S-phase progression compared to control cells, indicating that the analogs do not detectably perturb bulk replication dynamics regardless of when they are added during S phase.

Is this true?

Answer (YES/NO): NO